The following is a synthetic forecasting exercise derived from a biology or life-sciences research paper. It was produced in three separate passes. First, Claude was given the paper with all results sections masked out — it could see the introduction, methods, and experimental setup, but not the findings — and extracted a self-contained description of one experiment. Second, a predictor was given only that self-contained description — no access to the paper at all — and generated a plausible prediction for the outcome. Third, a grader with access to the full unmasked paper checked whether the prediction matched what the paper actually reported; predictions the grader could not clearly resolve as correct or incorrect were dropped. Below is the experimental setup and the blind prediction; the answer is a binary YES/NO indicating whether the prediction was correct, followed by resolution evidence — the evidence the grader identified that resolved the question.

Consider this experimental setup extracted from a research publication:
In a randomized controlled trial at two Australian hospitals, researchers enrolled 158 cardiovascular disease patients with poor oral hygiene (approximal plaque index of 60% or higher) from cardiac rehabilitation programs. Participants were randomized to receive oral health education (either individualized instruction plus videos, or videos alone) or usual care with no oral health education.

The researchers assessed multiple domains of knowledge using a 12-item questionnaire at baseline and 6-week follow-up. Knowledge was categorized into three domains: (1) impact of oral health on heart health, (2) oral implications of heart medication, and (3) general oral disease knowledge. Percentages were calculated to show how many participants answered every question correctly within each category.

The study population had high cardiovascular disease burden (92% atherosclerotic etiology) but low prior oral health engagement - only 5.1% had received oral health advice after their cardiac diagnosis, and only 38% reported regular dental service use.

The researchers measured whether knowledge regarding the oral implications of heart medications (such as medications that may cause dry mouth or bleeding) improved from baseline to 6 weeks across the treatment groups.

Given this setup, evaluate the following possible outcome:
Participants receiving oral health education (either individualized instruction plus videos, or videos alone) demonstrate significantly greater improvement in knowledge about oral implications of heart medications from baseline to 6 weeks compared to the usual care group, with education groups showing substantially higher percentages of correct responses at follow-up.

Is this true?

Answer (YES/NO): NO